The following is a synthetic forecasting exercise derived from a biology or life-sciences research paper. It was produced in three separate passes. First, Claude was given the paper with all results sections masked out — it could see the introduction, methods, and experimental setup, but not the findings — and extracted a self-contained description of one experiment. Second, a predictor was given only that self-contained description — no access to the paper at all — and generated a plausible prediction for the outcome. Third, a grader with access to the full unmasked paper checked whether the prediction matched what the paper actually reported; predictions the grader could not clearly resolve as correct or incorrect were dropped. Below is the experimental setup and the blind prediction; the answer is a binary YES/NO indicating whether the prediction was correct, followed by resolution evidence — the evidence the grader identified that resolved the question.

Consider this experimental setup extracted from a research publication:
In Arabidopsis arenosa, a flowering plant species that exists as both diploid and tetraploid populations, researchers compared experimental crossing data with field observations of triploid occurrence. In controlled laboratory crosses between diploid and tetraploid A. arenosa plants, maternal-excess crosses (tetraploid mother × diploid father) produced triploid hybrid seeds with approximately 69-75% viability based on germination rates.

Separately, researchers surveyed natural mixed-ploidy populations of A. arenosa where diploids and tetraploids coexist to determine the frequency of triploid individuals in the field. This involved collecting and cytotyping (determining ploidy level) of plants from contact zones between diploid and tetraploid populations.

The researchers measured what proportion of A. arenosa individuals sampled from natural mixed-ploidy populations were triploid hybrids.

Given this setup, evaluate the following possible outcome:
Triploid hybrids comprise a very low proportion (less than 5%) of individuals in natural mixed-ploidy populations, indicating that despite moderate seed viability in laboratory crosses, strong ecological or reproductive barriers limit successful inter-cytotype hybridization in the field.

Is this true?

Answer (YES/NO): YES